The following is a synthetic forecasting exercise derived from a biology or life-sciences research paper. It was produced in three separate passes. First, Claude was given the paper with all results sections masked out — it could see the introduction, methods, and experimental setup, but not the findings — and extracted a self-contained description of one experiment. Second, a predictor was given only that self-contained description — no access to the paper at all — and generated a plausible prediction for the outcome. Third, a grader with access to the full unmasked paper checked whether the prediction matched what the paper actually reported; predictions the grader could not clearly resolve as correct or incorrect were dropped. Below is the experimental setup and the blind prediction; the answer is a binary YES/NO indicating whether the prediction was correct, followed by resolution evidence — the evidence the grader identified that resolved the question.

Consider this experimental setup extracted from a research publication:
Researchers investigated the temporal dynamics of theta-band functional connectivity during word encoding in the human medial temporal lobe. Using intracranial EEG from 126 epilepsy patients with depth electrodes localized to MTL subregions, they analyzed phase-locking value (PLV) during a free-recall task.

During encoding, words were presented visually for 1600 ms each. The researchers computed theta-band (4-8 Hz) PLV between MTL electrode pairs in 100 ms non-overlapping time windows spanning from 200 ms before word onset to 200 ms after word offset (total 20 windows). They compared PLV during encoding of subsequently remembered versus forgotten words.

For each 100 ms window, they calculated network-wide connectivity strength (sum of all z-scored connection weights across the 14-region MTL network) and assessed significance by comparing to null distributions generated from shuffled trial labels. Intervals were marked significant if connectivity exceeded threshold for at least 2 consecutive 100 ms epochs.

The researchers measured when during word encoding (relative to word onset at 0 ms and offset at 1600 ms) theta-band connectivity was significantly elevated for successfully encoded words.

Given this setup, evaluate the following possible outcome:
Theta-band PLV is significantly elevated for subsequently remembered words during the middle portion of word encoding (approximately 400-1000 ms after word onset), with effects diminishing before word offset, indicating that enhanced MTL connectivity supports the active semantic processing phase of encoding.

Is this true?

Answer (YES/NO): YES